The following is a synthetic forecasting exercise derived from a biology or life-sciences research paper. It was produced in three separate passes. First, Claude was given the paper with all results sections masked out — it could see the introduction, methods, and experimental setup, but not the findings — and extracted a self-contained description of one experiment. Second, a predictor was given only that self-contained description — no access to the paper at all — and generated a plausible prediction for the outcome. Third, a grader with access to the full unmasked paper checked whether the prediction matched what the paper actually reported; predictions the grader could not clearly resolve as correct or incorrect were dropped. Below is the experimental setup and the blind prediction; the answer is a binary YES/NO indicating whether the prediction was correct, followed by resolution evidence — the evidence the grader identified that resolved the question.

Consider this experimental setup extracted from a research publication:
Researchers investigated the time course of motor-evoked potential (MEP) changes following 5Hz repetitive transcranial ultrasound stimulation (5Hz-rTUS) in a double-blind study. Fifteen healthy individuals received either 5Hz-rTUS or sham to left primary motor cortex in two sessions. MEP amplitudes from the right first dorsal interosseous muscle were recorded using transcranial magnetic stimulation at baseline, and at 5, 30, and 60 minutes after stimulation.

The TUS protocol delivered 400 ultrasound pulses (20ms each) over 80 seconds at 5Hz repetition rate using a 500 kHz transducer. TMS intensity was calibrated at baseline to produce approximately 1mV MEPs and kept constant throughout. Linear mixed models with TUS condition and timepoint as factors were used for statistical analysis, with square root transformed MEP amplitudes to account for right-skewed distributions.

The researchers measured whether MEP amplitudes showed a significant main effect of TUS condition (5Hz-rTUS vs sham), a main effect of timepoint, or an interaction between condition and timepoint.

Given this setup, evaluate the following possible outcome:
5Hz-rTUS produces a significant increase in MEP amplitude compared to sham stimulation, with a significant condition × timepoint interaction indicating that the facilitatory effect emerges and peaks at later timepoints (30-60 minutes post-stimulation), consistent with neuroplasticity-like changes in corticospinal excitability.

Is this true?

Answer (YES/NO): NO